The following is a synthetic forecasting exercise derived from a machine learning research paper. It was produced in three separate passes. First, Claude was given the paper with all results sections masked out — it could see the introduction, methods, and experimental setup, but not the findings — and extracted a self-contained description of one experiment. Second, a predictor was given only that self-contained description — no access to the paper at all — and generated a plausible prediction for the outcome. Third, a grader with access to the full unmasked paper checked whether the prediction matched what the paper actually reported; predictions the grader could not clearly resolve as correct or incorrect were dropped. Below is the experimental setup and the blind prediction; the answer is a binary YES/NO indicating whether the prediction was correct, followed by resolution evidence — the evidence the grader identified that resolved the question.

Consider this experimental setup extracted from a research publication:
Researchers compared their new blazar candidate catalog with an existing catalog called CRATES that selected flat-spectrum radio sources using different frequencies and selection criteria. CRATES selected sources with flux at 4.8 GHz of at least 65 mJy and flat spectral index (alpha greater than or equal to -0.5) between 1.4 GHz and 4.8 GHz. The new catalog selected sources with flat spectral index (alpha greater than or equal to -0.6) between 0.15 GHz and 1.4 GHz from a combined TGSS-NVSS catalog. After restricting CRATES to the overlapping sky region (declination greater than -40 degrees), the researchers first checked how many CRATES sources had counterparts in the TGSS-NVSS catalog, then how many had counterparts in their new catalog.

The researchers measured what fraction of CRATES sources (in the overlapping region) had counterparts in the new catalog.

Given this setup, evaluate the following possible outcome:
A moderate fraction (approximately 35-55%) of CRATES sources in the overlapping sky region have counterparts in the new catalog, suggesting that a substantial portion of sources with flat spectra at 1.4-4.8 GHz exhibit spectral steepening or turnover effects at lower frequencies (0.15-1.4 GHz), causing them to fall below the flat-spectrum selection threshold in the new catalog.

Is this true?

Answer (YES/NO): NO